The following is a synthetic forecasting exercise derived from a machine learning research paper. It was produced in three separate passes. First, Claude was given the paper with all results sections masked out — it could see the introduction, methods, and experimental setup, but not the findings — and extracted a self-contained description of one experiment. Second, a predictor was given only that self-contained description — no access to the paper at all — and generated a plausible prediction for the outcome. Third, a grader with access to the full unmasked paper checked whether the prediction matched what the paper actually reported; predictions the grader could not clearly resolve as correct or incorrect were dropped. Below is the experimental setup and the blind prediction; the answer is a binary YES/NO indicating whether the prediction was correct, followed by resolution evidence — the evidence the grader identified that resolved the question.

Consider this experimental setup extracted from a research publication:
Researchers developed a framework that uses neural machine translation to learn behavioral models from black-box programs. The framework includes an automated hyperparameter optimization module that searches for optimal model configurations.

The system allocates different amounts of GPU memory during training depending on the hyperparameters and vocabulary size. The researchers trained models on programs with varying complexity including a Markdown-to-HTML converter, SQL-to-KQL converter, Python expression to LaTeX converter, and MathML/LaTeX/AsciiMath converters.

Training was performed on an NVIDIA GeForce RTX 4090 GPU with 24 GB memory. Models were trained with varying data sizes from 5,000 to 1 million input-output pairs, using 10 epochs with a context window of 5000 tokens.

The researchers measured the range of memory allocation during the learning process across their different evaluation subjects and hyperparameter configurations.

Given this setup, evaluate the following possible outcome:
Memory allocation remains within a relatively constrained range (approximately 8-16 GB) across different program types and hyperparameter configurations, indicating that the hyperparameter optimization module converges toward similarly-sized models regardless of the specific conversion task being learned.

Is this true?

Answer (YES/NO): NO